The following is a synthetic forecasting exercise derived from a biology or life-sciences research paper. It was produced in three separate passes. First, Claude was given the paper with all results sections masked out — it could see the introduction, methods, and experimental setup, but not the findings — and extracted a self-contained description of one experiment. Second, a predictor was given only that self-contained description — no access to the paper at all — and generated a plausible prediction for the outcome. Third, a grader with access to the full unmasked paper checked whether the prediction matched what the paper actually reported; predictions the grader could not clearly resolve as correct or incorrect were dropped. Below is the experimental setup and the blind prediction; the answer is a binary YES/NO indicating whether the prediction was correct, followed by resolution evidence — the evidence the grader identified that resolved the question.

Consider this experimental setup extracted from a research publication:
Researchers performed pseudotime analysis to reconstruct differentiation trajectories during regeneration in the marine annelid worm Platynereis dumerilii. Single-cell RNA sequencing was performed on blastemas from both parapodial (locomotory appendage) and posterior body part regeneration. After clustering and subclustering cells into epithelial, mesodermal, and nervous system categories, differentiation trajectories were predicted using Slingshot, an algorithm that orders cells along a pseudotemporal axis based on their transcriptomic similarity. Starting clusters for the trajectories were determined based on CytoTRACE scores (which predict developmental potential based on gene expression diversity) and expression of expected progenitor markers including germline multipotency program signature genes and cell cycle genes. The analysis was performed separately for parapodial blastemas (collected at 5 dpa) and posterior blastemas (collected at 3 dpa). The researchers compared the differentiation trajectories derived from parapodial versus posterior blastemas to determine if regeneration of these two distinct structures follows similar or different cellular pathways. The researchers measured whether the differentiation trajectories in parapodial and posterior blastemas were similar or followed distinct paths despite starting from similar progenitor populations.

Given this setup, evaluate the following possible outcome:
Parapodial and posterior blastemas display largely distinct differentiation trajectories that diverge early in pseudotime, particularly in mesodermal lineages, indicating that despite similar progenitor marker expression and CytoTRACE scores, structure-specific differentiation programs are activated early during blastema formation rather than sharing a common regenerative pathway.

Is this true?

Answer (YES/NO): NO